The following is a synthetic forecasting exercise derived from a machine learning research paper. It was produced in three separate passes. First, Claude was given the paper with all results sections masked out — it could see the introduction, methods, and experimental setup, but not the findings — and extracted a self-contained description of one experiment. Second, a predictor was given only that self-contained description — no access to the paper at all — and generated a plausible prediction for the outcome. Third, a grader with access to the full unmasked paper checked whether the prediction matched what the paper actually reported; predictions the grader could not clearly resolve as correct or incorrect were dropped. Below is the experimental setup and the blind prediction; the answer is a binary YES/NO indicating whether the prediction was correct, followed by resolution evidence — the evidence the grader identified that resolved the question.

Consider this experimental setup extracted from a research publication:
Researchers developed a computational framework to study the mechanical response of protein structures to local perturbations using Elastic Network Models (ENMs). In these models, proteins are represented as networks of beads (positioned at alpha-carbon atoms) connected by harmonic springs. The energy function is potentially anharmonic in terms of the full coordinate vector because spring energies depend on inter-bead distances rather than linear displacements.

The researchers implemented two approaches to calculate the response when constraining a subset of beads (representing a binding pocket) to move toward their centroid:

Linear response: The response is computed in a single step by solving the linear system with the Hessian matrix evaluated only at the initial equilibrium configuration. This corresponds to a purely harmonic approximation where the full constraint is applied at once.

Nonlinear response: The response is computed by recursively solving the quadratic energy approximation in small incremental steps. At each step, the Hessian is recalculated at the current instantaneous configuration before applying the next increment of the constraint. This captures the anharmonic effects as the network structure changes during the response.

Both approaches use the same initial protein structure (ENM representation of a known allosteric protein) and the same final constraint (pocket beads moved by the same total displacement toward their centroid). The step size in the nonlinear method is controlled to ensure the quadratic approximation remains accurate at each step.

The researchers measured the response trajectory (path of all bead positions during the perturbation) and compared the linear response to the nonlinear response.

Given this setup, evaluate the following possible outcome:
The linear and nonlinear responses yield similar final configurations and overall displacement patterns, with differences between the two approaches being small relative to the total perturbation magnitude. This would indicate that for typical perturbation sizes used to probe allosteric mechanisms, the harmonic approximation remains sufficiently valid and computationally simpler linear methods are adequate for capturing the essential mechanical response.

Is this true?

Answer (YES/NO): NO